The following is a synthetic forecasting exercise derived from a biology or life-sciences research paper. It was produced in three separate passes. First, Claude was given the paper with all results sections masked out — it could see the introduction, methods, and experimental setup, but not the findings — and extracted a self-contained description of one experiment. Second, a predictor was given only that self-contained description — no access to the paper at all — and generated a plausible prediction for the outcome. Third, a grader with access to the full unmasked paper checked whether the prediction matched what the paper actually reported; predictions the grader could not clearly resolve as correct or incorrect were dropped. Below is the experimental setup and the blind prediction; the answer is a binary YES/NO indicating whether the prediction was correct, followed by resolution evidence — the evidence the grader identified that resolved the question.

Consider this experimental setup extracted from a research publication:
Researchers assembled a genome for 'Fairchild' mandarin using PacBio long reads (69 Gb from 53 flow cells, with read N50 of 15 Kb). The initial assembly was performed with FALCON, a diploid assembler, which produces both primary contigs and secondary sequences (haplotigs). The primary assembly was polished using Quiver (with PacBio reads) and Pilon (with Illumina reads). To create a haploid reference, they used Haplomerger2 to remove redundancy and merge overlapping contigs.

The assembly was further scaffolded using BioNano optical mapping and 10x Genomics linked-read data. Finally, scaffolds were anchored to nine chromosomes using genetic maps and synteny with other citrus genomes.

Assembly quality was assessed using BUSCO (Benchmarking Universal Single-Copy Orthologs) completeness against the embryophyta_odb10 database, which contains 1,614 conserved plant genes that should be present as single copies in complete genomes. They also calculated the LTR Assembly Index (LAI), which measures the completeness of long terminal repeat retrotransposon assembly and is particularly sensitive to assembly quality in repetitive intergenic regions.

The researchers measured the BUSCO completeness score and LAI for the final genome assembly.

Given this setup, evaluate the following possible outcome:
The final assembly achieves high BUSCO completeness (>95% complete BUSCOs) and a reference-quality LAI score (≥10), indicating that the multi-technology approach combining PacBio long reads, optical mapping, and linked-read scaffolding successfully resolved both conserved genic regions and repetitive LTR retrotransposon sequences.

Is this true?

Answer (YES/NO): YES